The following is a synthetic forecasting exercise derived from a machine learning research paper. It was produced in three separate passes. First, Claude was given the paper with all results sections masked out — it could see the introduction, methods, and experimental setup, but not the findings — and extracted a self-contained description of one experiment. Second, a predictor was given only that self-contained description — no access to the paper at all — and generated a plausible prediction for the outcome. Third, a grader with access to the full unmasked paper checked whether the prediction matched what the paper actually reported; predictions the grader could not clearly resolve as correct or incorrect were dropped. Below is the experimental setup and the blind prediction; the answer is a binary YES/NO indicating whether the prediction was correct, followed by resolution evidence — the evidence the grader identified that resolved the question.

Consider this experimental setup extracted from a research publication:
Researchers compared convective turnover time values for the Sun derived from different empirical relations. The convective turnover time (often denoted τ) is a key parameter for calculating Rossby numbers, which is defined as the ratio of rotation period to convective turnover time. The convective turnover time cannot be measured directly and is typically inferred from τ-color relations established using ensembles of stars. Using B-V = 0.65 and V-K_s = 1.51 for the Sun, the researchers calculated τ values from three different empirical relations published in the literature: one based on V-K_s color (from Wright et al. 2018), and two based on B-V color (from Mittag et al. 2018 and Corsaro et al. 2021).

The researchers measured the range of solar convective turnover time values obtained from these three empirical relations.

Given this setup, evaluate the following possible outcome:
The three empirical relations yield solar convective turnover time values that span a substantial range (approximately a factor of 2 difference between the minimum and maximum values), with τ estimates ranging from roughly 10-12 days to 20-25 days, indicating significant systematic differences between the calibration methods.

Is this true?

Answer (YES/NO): NO